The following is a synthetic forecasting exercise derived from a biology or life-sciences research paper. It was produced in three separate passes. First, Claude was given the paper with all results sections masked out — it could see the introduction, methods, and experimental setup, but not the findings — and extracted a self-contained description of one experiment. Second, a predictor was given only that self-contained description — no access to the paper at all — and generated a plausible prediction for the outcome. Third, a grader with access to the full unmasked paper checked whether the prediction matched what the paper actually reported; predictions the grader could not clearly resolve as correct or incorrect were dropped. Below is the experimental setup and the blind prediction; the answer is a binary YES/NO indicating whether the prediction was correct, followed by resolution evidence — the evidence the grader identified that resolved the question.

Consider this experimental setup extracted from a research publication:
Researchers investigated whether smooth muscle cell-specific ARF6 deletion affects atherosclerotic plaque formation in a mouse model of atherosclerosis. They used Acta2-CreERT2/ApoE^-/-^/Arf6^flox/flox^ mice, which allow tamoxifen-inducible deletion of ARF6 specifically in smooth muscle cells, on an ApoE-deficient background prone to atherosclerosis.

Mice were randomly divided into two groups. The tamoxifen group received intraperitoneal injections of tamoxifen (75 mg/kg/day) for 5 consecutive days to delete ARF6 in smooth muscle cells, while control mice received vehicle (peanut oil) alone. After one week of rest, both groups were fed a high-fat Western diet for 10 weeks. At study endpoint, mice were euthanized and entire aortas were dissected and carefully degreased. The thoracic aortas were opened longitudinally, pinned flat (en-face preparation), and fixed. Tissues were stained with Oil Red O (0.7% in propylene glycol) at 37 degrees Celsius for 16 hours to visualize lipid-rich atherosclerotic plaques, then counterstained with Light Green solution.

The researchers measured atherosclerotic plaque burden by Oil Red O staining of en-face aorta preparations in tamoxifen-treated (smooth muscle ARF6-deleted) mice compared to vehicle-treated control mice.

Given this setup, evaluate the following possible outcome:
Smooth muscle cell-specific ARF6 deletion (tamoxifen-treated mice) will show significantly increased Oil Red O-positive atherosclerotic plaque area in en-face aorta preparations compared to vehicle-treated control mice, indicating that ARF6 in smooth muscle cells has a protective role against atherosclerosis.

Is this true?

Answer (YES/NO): NO